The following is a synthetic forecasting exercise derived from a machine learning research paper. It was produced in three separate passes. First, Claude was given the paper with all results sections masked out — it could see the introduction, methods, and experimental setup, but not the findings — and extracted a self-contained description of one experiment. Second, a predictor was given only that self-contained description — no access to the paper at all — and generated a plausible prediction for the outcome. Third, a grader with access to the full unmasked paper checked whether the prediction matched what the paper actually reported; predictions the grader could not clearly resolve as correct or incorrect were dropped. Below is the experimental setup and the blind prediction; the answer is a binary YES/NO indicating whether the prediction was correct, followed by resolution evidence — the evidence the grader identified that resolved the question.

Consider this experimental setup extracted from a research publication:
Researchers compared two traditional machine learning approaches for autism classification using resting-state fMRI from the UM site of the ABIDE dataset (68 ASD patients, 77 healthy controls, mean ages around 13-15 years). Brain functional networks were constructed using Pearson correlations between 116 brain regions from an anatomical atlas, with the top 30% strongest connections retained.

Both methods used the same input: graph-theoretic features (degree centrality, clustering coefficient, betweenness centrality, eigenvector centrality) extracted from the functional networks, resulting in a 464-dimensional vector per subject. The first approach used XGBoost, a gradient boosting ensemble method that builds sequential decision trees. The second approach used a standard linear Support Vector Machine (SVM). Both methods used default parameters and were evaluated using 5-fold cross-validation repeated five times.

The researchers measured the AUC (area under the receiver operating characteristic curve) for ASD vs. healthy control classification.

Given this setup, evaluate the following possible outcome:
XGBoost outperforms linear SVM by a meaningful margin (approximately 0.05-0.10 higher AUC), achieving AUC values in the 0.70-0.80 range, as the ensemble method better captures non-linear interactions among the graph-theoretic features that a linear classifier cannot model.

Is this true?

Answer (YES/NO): NO